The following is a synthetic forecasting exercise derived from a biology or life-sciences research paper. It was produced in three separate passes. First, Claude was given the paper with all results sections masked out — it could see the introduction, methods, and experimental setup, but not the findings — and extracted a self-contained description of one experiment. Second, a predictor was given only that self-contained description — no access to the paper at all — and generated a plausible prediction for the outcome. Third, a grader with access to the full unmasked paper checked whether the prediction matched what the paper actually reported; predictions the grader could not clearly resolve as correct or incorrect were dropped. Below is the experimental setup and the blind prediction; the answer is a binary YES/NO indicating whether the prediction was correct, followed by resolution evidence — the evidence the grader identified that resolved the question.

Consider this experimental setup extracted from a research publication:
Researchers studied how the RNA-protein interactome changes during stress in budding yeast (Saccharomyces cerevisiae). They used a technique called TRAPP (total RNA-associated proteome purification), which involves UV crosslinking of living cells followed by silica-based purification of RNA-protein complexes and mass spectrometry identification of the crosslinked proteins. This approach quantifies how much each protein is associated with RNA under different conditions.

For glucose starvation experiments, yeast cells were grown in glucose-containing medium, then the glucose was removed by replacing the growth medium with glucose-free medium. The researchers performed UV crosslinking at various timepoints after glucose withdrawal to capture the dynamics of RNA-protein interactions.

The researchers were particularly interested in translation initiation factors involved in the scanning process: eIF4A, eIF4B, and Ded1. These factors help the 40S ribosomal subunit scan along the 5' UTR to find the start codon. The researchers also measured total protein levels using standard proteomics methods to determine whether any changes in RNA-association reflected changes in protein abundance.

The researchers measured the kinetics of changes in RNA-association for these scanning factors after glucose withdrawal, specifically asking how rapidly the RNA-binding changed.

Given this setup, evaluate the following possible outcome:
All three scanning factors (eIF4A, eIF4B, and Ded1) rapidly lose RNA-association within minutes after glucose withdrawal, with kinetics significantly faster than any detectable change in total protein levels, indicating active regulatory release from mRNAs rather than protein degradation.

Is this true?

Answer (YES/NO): NO